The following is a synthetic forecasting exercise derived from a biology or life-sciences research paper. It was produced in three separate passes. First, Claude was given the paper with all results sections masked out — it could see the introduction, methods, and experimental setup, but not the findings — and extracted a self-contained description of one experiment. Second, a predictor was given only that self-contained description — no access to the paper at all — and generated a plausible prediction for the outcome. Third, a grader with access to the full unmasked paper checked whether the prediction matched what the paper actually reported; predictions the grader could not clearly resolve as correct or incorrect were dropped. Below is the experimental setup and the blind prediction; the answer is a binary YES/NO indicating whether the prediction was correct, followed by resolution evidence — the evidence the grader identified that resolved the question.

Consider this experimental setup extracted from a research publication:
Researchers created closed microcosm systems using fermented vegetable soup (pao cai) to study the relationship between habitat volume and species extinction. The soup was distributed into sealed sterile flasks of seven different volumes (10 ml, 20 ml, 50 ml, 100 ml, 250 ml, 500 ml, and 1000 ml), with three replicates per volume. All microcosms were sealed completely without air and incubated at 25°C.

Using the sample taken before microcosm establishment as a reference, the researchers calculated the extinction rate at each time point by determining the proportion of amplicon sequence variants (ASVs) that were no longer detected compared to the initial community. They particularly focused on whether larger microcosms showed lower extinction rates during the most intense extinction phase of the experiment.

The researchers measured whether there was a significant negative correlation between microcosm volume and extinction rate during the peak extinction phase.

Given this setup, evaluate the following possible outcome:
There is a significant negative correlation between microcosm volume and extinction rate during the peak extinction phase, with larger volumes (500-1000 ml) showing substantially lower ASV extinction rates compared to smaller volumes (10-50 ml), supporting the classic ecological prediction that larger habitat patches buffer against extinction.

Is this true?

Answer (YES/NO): NO